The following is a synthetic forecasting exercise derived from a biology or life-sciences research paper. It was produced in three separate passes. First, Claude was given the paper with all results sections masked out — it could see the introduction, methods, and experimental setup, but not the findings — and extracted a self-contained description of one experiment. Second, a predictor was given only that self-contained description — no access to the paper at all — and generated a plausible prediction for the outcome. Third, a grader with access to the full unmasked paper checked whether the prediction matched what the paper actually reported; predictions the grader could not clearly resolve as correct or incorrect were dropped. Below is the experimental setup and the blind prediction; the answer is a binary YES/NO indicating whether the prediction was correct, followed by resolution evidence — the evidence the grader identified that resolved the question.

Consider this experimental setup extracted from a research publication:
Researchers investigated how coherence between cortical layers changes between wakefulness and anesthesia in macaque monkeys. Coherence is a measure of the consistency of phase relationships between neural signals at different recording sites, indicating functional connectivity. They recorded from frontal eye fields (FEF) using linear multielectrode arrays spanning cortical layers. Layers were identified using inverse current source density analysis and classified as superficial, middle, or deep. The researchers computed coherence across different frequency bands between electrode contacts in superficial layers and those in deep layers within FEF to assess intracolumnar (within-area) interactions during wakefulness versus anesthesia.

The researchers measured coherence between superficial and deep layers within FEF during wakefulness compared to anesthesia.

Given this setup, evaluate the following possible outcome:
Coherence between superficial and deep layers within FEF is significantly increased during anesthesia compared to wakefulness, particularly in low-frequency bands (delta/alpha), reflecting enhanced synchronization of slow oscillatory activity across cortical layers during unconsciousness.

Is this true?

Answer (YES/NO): NO